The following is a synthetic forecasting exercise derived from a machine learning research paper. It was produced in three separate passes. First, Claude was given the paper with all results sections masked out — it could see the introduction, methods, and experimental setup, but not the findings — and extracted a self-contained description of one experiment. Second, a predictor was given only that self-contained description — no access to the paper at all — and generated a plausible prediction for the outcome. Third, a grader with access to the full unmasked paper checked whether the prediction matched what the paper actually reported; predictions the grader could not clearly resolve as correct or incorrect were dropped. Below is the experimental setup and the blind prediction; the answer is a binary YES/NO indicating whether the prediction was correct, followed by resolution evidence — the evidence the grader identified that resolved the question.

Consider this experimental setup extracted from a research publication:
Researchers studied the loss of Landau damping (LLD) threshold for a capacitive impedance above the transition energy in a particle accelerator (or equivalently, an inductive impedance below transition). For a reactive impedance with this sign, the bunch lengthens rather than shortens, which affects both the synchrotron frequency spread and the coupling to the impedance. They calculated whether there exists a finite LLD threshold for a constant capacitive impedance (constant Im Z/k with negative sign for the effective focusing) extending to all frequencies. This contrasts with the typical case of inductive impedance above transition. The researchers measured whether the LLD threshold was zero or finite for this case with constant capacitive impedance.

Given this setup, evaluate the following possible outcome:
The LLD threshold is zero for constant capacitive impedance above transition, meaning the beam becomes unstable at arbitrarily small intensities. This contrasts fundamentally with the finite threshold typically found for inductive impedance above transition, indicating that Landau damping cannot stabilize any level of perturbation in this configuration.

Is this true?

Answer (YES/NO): NO